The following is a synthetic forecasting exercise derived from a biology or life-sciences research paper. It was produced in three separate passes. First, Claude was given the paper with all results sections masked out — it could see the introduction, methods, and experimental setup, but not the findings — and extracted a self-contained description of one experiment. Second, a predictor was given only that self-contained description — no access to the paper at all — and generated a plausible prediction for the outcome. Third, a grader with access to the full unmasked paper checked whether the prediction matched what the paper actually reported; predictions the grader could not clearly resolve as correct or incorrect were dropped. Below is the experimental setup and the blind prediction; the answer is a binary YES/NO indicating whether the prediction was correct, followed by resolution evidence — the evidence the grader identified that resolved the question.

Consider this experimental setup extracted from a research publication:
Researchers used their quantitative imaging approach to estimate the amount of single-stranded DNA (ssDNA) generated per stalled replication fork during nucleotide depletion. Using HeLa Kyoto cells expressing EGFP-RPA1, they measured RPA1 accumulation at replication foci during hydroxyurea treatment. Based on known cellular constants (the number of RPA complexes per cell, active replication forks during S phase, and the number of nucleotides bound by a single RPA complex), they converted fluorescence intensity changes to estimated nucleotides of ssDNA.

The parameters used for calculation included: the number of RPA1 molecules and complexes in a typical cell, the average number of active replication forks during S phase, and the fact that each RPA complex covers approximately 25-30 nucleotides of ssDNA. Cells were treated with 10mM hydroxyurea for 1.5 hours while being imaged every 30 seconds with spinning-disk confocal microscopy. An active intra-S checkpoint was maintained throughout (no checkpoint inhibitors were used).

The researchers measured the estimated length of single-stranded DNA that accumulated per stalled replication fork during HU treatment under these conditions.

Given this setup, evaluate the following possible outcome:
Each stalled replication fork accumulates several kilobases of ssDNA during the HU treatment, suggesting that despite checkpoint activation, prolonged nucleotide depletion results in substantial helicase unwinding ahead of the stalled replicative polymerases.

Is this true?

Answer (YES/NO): NO